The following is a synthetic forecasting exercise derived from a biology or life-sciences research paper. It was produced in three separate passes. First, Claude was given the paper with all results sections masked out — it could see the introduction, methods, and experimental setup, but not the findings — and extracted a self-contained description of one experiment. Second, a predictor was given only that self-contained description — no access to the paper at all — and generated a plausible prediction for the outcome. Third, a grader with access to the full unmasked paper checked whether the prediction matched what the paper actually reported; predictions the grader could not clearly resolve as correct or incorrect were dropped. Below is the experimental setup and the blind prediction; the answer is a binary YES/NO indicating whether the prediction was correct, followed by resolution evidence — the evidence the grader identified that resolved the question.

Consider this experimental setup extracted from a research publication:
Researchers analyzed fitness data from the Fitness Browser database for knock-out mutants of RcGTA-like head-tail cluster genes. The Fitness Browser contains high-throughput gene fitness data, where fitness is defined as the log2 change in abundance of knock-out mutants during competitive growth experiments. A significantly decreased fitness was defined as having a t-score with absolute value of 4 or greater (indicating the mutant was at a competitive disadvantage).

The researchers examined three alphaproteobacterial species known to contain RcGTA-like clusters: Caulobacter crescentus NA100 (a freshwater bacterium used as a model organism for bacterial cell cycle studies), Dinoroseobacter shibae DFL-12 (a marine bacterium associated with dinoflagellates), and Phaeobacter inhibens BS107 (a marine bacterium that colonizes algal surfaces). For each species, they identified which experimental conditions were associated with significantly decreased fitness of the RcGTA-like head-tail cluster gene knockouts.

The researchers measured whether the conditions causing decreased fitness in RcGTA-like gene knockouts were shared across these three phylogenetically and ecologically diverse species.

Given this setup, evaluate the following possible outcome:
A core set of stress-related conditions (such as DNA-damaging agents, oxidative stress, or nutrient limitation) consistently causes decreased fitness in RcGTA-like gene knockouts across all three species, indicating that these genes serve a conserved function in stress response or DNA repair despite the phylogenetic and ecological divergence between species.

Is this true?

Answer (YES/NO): NO